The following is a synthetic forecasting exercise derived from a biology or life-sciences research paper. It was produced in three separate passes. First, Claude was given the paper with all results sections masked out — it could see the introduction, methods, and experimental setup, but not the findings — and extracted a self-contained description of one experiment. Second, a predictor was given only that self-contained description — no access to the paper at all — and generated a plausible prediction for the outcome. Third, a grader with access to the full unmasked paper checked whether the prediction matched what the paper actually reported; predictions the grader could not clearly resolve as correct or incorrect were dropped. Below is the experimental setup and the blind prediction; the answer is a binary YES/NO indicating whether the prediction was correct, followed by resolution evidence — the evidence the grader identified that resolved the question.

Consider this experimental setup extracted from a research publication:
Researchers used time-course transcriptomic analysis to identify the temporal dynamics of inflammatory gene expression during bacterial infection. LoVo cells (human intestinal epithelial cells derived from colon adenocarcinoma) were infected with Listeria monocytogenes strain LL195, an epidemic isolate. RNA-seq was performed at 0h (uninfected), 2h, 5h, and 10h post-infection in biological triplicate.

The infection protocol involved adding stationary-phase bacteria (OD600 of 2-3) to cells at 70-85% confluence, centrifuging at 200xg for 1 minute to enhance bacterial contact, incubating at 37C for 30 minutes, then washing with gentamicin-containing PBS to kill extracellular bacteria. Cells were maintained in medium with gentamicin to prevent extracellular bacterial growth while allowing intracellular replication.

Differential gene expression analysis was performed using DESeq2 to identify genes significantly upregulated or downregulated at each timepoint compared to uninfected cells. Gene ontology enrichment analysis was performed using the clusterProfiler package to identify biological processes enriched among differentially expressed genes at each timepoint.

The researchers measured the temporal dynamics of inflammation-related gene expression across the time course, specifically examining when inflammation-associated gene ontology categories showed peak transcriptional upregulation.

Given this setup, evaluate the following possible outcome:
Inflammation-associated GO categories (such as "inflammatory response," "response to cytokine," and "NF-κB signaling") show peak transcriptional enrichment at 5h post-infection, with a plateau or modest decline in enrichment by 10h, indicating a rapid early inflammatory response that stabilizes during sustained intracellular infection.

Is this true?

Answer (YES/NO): NO